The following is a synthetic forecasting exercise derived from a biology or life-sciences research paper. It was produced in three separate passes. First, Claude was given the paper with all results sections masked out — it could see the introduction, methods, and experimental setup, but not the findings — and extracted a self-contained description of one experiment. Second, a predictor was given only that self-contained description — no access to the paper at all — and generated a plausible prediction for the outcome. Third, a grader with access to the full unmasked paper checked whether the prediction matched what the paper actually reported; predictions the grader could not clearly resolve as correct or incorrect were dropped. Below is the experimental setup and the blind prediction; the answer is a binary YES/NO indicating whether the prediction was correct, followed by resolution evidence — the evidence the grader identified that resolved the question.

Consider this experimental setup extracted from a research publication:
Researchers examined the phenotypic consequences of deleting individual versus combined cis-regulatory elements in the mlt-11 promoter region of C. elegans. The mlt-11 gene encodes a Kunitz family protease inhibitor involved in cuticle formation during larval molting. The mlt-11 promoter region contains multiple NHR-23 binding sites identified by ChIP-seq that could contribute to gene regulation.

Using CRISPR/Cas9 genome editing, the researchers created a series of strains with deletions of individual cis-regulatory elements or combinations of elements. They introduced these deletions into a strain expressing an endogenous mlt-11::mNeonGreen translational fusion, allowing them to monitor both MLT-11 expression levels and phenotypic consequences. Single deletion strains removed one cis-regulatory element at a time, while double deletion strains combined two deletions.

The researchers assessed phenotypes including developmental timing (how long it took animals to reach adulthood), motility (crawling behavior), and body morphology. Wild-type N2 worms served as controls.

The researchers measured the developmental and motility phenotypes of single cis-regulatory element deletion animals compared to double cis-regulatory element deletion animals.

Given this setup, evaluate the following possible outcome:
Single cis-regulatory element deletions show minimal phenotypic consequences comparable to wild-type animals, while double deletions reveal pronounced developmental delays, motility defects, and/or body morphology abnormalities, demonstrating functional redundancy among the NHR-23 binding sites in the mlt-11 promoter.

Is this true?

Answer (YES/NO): NO